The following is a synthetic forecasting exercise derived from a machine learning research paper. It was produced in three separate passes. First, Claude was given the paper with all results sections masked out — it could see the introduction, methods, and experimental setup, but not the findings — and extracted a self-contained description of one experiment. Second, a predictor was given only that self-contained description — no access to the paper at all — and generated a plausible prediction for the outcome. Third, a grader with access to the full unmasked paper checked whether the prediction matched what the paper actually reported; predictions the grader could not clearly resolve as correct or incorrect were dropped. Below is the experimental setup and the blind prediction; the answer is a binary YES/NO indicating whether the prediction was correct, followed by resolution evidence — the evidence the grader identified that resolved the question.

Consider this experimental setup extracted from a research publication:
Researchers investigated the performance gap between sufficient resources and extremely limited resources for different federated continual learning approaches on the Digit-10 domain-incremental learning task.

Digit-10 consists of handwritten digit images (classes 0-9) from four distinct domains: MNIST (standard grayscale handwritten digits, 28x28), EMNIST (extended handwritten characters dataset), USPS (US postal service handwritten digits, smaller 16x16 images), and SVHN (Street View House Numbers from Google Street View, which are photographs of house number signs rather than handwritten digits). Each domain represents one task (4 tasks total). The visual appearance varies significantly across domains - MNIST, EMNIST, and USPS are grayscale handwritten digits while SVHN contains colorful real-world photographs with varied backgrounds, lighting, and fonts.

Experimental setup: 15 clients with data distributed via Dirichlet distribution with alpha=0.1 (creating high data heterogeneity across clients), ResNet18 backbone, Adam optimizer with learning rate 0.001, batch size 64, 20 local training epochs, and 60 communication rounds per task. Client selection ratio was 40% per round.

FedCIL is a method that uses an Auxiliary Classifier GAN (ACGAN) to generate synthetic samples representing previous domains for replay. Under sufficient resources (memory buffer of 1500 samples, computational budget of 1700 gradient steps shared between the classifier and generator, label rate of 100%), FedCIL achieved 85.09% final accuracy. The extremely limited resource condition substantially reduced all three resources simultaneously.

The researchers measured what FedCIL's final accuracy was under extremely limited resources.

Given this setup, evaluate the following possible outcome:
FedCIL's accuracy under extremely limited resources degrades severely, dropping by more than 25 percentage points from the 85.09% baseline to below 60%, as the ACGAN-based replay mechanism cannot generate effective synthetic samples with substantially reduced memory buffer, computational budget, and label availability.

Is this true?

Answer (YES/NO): YES